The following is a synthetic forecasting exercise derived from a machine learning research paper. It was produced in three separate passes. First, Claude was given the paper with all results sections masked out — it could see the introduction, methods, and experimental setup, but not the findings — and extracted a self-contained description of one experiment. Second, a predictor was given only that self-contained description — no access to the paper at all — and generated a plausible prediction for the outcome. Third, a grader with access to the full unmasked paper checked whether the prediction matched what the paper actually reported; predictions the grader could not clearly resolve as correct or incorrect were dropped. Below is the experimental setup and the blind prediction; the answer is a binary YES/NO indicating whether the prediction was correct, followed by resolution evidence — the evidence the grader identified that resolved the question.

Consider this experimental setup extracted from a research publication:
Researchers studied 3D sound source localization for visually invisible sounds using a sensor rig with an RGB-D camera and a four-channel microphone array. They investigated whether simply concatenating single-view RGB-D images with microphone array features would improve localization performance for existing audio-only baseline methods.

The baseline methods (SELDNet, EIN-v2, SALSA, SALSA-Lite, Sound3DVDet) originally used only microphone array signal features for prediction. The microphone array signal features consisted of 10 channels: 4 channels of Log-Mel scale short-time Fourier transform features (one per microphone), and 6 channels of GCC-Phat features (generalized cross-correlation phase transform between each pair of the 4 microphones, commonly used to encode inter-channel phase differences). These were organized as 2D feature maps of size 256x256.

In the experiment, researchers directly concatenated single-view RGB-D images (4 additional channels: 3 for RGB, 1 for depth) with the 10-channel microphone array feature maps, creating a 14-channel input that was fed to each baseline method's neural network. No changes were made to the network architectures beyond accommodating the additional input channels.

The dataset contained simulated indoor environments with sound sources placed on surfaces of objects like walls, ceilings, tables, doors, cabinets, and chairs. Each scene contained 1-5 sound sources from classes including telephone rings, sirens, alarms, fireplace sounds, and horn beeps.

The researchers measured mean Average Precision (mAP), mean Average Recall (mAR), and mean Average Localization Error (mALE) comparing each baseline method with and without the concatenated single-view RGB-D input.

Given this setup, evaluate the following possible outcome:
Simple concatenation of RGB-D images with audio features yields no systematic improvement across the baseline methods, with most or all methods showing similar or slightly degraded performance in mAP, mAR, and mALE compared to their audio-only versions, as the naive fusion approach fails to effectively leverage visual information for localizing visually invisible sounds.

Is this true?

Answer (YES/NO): YES